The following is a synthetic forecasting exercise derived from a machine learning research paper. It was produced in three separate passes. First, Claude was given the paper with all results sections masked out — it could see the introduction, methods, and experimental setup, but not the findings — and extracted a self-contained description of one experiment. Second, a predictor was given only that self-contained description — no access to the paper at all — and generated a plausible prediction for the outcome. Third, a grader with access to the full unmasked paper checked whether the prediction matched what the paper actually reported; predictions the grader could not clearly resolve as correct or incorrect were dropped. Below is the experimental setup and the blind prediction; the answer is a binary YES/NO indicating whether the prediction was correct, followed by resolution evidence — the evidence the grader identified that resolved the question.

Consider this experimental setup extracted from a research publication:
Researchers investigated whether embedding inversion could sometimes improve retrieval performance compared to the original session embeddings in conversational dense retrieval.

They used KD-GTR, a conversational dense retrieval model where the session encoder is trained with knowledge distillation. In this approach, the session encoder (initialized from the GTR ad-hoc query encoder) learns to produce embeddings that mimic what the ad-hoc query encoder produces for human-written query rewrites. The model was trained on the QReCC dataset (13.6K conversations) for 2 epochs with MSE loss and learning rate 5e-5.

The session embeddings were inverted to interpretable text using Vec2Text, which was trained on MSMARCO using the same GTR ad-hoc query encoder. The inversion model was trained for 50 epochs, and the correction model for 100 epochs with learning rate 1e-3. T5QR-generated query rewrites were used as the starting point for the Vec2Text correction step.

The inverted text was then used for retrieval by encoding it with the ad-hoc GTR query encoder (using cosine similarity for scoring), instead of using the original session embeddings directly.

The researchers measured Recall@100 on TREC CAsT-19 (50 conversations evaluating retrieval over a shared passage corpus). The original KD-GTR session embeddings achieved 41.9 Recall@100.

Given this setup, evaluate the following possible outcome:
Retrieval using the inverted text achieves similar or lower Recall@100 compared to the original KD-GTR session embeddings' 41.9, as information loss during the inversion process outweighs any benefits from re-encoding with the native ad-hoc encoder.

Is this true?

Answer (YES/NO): NO